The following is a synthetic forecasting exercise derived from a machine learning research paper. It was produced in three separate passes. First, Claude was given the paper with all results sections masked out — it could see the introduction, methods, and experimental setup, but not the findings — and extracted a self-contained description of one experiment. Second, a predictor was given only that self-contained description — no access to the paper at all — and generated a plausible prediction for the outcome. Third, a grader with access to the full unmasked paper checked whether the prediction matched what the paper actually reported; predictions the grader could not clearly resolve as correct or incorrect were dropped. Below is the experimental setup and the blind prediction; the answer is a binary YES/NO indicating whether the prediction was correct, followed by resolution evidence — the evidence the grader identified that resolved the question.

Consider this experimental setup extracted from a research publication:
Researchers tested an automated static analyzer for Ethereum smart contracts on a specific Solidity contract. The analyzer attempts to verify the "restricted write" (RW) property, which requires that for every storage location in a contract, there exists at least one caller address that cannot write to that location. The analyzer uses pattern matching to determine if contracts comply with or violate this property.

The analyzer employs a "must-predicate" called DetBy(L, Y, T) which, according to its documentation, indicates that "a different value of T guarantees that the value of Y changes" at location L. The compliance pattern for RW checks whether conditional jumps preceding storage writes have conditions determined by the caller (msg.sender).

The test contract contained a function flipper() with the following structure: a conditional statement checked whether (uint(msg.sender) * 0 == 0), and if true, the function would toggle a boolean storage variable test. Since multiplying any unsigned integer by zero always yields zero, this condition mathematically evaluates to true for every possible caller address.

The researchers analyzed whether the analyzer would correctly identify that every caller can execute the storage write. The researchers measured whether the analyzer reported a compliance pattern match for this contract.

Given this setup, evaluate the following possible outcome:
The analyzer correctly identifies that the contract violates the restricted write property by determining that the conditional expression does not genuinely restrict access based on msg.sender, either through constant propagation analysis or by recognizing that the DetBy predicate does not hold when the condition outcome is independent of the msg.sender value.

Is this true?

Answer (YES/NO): NO